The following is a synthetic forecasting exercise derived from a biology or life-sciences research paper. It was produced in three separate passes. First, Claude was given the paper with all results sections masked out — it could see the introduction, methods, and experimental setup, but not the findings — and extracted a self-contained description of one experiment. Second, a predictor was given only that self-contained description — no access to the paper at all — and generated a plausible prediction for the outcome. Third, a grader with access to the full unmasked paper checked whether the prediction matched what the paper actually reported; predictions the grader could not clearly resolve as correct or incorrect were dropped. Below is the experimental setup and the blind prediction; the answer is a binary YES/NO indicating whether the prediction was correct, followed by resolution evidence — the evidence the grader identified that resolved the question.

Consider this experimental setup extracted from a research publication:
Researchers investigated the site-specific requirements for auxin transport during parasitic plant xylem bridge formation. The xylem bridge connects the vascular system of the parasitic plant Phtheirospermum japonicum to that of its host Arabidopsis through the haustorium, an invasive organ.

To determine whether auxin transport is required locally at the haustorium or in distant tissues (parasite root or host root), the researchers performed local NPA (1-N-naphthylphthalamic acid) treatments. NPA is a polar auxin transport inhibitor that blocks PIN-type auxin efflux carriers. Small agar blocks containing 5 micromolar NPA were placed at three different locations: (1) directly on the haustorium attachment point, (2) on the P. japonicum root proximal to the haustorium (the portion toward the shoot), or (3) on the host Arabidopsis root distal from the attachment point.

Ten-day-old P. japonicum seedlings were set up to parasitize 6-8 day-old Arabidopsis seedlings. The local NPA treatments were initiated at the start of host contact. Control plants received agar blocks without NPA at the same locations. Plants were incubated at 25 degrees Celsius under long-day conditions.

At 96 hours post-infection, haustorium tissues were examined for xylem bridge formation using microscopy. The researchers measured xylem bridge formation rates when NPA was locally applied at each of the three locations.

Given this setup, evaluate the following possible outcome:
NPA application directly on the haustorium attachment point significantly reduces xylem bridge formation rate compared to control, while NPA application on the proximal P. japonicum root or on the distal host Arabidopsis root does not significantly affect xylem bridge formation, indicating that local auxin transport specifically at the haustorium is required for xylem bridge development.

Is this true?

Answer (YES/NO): YES